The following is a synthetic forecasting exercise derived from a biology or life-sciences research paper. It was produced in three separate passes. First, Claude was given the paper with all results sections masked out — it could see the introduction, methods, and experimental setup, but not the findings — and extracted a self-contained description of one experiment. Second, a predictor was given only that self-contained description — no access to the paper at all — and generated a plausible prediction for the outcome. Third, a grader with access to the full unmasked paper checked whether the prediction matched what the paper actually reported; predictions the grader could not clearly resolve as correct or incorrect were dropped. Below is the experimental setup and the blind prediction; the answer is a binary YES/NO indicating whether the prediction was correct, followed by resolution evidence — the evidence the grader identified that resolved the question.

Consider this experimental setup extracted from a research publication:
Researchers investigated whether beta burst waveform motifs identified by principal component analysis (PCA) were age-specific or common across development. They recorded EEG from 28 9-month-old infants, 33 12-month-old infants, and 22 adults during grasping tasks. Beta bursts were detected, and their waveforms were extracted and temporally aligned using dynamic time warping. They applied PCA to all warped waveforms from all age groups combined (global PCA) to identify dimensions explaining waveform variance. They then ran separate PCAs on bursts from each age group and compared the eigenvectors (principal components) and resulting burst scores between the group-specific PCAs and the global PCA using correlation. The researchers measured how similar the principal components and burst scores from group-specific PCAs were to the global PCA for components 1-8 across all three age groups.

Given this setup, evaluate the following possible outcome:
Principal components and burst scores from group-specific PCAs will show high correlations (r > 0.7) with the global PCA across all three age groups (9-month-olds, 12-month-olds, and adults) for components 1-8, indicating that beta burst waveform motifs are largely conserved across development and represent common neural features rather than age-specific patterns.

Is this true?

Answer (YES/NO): YES